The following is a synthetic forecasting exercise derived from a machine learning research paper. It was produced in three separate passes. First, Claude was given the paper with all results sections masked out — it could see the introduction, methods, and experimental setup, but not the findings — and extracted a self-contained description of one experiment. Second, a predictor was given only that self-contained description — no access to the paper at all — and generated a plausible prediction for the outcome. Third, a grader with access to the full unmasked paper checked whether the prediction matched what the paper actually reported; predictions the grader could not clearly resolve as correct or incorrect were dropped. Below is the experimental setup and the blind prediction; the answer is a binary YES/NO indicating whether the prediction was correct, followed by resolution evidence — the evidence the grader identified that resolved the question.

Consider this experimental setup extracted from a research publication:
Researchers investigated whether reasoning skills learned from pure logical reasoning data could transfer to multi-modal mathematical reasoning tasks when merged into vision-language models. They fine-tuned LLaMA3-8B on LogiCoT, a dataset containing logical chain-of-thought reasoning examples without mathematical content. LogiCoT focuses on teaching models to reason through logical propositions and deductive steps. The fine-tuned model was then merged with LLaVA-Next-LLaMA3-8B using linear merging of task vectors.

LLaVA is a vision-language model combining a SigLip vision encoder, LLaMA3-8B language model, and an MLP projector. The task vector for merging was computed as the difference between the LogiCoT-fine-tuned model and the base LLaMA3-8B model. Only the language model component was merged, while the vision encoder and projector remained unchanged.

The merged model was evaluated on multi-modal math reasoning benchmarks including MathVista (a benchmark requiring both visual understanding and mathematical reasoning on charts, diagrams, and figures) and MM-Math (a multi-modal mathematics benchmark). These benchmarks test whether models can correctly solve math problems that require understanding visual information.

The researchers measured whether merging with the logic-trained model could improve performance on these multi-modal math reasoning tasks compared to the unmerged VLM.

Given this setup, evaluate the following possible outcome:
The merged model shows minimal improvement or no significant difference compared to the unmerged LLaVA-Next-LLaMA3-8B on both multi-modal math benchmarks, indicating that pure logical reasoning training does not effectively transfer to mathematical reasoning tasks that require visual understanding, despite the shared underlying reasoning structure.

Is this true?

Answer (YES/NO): NO